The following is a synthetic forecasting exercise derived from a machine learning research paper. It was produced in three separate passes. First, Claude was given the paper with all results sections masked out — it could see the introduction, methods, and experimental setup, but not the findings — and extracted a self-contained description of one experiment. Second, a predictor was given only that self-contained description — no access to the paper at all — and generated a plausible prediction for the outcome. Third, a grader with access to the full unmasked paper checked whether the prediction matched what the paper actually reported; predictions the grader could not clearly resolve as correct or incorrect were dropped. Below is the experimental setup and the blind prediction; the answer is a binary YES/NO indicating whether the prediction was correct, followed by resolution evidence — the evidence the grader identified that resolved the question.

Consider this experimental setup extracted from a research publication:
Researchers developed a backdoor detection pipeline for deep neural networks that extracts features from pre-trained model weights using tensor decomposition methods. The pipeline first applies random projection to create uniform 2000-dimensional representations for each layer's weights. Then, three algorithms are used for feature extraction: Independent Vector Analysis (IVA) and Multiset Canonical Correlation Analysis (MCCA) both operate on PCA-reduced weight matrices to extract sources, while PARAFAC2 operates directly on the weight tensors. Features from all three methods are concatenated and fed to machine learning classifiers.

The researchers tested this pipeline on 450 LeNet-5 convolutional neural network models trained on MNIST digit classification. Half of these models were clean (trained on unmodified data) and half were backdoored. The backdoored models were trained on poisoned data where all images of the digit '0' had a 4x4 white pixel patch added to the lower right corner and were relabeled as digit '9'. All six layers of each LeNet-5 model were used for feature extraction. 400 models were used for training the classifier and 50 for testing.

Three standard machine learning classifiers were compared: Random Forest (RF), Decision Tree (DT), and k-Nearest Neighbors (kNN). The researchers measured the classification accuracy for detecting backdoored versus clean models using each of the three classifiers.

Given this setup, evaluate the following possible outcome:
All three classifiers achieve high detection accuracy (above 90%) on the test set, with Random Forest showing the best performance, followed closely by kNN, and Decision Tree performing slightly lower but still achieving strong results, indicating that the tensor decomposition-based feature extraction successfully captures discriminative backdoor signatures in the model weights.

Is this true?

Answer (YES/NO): YES